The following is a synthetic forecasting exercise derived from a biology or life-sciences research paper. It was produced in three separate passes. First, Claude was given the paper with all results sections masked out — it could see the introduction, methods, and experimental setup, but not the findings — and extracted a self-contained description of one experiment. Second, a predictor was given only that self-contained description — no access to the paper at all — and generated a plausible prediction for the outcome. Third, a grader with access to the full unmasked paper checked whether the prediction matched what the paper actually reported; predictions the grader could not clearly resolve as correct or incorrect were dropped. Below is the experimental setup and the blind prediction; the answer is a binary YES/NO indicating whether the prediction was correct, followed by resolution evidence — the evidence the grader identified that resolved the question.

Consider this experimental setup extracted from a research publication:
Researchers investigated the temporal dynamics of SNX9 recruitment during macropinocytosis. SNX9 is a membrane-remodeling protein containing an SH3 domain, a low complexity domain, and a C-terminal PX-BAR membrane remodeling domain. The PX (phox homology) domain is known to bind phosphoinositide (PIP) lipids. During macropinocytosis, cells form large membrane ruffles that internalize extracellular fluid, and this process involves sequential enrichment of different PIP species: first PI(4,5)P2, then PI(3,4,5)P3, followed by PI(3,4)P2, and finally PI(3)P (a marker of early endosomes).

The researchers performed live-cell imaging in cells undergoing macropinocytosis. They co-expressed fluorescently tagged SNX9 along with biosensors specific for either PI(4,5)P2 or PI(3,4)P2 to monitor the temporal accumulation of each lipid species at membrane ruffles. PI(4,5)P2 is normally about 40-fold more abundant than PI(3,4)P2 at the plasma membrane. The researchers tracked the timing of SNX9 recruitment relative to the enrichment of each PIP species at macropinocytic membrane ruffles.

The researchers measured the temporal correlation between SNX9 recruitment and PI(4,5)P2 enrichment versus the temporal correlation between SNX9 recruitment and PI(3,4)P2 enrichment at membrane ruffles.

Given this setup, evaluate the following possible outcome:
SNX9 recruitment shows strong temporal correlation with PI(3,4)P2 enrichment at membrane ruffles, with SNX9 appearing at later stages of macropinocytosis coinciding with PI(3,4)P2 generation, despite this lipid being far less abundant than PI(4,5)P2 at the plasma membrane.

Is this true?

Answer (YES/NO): YES